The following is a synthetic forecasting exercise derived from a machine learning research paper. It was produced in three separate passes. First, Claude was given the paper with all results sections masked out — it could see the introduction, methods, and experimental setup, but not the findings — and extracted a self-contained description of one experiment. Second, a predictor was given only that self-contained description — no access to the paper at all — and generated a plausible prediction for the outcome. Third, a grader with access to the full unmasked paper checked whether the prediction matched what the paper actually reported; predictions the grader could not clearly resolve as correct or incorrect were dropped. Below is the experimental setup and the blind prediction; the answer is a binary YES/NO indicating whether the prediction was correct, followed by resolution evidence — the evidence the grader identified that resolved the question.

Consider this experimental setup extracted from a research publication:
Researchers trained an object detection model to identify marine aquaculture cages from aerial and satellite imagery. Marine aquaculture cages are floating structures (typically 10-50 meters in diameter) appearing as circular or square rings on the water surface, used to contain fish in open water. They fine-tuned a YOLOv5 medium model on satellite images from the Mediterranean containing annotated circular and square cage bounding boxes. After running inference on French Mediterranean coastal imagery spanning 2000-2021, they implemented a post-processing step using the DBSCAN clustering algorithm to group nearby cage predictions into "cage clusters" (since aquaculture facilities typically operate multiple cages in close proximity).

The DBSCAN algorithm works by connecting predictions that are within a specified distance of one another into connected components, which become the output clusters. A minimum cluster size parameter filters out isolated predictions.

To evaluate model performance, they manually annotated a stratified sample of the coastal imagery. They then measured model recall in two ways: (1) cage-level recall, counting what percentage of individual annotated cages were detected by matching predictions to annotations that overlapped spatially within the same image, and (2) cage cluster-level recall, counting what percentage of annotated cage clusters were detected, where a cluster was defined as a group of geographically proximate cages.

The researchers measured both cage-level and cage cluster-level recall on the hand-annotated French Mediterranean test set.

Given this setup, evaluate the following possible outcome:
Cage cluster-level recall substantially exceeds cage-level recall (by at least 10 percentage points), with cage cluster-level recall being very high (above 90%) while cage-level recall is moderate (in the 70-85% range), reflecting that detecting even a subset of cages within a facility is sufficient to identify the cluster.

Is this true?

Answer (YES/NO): NO